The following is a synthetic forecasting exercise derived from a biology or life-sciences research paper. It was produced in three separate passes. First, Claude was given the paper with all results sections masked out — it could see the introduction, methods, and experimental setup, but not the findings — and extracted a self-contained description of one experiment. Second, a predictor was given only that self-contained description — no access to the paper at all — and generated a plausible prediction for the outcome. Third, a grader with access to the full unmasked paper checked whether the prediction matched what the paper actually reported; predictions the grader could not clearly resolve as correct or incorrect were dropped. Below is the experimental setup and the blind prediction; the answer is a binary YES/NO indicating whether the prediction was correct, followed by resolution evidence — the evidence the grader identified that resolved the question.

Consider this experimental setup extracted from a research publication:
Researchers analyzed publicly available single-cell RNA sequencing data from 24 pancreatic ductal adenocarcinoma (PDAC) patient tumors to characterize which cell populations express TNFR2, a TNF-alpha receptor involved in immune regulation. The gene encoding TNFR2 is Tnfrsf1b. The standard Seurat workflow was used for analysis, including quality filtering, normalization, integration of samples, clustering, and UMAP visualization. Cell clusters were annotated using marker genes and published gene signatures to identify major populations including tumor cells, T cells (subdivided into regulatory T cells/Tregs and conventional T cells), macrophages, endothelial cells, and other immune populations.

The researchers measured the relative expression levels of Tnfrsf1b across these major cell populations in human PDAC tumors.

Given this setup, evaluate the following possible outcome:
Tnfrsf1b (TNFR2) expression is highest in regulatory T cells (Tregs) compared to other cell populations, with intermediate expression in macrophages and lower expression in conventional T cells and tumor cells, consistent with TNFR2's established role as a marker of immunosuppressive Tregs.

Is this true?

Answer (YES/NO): NO